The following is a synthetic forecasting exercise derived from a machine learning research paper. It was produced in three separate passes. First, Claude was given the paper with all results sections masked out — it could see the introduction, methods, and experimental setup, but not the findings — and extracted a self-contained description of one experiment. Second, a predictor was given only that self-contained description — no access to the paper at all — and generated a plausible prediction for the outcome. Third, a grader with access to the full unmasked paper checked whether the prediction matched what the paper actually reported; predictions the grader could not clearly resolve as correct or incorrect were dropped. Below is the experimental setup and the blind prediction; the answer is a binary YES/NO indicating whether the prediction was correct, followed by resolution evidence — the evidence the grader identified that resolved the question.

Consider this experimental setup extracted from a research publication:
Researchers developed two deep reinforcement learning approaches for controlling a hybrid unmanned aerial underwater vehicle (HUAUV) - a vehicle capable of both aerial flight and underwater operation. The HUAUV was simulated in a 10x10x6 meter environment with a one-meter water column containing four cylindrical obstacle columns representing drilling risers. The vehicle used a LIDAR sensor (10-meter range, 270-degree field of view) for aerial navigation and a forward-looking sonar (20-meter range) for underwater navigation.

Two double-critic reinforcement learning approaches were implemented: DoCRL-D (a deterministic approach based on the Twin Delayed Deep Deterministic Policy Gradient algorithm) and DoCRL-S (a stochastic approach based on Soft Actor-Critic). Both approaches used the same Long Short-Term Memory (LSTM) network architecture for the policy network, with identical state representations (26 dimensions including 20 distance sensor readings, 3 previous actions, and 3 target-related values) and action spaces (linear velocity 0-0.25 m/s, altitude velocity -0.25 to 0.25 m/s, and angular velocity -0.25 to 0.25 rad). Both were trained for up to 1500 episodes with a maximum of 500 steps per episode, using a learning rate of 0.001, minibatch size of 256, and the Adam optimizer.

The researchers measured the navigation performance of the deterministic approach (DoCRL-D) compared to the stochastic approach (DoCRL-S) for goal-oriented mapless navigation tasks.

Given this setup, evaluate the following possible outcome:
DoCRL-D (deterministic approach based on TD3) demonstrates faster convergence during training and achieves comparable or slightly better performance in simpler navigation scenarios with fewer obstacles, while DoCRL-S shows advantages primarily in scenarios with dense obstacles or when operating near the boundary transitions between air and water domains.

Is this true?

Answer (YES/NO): NO